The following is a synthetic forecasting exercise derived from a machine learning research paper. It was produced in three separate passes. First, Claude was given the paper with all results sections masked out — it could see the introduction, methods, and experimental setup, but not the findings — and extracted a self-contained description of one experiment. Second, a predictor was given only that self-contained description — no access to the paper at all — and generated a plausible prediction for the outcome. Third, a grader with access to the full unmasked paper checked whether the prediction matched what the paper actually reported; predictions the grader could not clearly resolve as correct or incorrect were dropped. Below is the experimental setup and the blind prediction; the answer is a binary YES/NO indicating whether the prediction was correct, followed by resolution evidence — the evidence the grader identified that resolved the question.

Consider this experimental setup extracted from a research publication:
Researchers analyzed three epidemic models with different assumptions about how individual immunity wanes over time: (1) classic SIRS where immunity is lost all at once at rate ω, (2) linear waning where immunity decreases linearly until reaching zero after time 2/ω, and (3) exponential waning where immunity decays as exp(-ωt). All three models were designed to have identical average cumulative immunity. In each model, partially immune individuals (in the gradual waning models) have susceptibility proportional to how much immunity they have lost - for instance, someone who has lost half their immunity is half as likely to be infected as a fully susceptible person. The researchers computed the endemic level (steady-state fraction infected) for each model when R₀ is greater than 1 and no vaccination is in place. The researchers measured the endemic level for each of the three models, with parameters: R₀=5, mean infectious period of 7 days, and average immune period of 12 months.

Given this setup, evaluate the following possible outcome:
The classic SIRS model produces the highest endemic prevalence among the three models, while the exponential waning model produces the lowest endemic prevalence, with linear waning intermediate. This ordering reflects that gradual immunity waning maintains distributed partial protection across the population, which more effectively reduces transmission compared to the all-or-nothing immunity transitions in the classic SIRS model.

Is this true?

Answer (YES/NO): NO